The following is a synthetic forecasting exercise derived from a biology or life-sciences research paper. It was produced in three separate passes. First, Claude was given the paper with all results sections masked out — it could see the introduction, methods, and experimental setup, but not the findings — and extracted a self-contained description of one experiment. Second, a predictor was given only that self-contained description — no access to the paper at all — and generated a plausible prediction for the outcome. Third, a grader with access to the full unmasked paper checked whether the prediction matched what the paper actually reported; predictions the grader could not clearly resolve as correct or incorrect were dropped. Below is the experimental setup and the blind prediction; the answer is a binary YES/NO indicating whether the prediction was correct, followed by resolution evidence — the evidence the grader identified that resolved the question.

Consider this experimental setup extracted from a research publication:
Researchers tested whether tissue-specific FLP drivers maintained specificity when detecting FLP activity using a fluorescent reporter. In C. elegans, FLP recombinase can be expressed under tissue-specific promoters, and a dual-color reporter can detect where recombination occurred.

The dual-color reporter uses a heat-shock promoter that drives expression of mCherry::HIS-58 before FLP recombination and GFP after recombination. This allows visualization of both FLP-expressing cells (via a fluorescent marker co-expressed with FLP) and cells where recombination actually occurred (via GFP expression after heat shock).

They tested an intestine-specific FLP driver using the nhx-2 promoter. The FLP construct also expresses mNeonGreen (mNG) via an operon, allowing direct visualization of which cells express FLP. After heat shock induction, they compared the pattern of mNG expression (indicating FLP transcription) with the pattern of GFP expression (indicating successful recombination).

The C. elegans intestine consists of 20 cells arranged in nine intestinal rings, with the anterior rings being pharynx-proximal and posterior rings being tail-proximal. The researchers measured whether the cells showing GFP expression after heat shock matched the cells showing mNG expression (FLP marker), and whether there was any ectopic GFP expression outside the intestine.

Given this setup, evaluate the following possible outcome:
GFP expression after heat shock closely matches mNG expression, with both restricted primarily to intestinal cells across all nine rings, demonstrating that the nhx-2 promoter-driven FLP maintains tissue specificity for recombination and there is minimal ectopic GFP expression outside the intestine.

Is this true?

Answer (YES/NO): YES